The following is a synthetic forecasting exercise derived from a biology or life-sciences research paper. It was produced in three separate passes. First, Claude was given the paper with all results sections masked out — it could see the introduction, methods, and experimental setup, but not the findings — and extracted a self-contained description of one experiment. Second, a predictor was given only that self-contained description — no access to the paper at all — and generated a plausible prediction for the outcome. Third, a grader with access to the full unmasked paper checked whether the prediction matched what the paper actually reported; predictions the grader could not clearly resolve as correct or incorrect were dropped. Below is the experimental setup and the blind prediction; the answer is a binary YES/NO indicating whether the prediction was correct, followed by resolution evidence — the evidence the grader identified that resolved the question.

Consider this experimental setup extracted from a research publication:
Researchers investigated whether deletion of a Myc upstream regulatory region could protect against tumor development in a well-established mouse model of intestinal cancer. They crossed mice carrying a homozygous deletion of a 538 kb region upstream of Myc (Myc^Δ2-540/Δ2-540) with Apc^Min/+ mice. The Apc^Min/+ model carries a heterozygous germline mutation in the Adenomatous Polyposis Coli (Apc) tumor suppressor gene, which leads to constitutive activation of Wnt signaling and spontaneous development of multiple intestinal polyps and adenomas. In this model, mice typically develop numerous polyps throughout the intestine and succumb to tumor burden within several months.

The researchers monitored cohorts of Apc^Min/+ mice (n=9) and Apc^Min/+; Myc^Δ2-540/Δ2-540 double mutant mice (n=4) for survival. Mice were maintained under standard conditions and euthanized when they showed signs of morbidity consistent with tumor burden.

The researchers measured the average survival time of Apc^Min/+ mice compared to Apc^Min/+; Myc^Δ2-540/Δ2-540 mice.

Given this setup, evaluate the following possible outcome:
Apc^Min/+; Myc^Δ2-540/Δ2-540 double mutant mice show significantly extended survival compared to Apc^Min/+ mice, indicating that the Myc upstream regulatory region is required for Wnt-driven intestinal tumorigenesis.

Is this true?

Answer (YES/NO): YES